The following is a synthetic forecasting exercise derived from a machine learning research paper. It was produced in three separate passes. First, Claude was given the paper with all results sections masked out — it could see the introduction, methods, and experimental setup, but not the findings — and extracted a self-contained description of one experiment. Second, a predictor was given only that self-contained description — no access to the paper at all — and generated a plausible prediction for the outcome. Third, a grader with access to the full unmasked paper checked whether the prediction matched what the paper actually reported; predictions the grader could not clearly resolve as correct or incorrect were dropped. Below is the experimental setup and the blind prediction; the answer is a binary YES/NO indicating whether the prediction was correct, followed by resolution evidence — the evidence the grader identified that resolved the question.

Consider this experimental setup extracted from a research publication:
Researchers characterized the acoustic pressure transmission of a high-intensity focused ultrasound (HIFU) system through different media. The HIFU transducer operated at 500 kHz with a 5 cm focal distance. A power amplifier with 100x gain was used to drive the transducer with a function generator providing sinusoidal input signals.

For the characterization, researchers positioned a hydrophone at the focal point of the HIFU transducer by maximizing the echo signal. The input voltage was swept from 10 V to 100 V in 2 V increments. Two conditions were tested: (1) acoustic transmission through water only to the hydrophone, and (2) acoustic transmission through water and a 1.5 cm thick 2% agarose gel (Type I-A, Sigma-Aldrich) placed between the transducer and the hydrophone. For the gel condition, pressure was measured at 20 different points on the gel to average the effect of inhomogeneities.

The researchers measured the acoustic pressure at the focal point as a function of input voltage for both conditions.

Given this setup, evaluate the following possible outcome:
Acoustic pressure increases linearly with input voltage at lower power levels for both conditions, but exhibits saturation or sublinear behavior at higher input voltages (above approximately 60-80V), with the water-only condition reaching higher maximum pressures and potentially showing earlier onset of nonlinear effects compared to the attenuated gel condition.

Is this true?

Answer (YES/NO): NO